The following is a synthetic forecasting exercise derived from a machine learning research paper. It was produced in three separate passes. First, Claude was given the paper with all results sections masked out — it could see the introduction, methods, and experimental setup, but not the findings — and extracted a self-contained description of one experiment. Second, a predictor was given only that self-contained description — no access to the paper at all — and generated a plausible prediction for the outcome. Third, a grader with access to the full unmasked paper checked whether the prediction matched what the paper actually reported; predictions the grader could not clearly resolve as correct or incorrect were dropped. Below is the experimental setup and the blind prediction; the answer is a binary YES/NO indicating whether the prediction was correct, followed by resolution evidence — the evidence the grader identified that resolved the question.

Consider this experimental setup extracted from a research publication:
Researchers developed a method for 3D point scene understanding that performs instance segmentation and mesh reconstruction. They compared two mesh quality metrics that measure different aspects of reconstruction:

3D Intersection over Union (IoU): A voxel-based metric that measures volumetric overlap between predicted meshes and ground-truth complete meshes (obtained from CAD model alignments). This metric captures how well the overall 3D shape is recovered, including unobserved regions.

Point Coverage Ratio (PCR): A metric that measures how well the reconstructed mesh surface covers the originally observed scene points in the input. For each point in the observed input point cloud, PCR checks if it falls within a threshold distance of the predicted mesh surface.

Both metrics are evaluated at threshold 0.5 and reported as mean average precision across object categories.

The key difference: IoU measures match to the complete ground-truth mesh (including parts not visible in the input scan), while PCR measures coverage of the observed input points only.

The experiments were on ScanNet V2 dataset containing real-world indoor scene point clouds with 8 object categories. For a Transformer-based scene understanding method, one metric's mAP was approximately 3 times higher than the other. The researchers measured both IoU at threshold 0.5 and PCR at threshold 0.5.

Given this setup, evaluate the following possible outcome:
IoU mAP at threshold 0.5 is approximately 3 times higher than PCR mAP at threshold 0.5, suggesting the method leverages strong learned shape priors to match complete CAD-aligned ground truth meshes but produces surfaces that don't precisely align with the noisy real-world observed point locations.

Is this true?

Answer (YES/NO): NO